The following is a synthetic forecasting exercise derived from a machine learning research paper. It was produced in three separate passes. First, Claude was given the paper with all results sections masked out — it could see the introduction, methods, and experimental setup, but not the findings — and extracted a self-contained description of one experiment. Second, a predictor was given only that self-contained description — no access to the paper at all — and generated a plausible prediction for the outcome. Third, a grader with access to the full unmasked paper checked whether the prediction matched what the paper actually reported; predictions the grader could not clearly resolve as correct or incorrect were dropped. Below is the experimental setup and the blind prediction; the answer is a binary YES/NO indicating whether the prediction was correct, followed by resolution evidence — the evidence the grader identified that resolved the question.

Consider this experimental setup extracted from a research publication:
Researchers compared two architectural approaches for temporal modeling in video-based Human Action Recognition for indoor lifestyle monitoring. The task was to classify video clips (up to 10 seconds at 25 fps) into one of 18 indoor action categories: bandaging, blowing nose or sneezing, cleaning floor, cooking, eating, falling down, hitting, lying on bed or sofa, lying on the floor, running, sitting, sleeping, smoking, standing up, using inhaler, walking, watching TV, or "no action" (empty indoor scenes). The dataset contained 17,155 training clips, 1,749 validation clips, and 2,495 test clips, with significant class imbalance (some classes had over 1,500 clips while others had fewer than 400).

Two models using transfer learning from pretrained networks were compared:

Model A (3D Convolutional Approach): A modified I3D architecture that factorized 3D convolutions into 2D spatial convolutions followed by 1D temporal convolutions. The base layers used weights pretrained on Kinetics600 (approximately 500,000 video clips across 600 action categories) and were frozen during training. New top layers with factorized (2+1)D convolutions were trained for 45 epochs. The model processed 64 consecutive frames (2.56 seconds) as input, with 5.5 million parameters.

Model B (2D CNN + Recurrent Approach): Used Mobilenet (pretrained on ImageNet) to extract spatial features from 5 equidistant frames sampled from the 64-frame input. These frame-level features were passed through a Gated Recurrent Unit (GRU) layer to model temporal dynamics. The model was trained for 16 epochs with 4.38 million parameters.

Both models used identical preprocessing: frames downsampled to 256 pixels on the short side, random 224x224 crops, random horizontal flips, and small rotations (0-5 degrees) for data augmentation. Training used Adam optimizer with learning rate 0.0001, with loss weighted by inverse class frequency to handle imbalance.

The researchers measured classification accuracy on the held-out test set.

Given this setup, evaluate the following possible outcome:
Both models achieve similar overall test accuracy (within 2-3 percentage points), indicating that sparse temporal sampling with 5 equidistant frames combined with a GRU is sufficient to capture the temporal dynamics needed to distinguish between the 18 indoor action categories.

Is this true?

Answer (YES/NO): NO